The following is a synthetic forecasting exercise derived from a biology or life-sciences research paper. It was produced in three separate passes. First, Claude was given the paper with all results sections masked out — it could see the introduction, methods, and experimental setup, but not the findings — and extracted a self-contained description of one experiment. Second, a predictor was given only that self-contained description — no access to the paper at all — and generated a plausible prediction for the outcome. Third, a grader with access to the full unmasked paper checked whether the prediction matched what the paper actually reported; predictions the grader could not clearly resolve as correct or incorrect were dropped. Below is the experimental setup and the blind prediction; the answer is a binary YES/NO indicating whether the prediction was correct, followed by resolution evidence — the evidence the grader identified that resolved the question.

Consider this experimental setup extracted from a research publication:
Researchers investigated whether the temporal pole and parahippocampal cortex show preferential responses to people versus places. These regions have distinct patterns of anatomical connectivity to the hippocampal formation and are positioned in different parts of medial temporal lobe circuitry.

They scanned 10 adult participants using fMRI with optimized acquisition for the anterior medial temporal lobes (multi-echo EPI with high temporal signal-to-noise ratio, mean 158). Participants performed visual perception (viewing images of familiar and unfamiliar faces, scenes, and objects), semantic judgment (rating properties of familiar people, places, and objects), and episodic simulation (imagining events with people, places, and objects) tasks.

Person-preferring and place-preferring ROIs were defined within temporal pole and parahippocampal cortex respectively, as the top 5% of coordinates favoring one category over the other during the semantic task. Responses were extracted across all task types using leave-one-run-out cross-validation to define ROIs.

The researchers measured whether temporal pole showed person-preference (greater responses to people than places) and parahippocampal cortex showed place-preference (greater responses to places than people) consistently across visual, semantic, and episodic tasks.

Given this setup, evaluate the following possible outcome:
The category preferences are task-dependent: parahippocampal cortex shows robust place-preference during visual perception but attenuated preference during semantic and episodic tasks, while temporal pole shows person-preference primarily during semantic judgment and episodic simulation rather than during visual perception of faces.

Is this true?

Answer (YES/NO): NO